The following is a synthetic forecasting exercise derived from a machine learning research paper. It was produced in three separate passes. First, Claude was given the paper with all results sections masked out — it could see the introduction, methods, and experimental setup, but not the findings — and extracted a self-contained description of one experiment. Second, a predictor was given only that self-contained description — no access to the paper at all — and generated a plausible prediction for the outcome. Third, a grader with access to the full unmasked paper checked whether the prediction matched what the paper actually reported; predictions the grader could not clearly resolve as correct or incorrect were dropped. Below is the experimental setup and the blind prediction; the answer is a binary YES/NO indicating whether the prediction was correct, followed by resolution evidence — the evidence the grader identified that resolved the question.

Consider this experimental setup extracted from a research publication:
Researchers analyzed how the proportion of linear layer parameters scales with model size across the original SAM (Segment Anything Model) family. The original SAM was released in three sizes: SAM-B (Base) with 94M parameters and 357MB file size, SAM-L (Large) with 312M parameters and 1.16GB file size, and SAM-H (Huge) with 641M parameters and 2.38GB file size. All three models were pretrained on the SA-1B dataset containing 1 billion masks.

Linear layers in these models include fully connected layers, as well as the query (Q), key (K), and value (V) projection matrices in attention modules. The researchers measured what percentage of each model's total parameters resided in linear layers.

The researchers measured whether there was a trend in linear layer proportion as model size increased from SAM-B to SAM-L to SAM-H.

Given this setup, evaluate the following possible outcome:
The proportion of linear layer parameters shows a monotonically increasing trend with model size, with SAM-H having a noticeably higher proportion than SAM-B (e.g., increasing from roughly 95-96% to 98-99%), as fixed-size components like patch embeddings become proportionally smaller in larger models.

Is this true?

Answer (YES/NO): YES